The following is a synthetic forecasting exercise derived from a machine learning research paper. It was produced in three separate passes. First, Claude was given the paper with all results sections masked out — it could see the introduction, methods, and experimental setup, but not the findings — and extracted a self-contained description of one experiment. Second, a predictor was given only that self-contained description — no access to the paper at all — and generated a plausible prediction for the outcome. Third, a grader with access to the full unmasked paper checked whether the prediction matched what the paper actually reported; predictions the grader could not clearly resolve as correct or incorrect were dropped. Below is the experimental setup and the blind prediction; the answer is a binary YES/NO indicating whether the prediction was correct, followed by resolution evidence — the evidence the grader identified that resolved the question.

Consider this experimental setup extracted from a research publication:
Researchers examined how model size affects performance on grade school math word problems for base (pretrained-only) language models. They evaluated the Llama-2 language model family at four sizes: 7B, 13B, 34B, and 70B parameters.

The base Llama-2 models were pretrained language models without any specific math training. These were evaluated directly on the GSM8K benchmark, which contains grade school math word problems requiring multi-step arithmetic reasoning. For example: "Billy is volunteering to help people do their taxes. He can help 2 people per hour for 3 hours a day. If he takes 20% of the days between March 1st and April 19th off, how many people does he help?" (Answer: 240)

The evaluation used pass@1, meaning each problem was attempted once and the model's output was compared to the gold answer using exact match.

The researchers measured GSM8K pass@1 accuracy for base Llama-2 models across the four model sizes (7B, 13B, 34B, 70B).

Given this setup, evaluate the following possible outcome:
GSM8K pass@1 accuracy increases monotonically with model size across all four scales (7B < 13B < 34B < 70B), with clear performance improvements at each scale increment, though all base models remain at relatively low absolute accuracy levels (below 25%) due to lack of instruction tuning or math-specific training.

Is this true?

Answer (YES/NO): NO